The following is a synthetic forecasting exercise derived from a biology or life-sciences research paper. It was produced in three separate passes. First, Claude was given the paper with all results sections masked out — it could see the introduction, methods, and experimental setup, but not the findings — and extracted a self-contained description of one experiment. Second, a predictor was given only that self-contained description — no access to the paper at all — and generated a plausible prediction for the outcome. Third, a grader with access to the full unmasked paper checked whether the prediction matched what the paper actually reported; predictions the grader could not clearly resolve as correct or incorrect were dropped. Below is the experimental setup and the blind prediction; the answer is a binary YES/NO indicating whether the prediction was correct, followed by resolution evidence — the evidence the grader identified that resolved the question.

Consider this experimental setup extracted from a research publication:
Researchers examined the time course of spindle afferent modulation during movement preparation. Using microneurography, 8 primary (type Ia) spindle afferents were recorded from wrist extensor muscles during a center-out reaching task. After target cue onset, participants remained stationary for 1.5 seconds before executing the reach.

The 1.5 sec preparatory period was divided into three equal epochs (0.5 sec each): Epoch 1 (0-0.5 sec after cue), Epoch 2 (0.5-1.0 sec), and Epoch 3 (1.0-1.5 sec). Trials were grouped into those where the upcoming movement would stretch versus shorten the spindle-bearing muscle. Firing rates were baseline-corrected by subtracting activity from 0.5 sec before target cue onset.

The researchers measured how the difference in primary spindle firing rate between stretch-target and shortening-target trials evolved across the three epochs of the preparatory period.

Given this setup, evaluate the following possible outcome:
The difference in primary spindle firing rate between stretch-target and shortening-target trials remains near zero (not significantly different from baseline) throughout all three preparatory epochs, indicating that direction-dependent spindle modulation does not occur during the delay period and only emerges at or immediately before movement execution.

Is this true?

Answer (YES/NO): NO